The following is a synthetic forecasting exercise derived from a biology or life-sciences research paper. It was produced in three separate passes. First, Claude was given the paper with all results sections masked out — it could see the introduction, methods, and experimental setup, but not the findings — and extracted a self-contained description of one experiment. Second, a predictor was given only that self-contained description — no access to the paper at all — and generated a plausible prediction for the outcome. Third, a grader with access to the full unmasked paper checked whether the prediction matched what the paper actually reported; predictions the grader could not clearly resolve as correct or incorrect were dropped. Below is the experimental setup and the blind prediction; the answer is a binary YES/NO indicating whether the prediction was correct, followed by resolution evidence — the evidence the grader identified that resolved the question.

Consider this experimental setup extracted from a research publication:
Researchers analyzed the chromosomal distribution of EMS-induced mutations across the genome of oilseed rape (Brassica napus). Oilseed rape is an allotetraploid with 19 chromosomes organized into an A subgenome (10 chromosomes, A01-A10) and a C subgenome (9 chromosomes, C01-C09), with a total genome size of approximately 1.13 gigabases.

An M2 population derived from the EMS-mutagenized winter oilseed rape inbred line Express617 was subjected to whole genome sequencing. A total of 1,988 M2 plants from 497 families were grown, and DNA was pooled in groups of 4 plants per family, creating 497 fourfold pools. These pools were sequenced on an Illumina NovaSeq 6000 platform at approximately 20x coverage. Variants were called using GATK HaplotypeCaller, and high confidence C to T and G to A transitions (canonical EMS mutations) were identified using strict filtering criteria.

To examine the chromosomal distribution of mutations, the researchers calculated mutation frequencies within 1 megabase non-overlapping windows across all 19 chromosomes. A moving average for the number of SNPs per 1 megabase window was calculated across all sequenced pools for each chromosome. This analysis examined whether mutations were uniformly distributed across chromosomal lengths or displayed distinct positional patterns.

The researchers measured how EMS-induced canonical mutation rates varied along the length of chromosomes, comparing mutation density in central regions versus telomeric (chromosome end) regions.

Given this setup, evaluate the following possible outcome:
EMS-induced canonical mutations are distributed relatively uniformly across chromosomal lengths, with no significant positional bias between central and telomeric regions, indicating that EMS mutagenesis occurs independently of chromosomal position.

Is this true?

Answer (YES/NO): NO